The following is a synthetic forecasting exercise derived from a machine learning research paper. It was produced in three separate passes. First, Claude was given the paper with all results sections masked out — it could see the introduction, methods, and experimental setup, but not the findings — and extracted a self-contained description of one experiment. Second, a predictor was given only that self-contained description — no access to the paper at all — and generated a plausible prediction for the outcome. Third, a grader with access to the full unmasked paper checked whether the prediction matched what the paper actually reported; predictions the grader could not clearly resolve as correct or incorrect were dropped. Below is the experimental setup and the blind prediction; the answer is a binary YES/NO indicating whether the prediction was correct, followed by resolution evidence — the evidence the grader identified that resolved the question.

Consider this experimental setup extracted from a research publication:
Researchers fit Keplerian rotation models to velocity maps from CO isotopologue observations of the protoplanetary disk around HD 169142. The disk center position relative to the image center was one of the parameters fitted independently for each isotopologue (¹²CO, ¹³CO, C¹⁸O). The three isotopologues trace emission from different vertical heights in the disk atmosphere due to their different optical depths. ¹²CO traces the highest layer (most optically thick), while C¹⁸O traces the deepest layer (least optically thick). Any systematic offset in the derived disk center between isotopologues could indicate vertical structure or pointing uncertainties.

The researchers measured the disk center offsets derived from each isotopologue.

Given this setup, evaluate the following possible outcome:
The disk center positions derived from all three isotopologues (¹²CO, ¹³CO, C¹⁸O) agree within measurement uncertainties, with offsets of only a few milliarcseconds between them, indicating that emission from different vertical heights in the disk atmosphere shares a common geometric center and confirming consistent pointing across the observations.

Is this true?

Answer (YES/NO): NO